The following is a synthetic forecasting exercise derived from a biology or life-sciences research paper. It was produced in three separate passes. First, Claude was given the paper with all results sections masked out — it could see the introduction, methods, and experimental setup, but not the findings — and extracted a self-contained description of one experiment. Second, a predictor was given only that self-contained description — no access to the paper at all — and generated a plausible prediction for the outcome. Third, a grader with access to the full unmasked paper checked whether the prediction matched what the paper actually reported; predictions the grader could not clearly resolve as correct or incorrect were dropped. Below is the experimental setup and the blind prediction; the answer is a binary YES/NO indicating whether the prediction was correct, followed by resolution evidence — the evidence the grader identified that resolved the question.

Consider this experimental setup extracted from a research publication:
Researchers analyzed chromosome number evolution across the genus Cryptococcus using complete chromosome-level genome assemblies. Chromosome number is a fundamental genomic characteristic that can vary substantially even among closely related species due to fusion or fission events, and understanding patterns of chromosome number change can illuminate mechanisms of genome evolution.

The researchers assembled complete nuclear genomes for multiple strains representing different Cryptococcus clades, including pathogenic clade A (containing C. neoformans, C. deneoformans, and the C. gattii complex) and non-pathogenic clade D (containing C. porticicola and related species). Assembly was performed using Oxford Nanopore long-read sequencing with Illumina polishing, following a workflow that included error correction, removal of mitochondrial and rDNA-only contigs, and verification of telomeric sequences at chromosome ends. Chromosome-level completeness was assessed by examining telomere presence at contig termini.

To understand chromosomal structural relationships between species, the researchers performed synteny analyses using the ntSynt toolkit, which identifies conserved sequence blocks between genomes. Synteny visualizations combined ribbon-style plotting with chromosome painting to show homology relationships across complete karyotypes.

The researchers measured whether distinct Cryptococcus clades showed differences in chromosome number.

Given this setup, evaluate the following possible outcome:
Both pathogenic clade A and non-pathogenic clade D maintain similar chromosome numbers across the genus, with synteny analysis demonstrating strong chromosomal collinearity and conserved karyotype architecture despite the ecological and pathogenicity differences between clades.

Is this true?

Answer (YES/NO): NO